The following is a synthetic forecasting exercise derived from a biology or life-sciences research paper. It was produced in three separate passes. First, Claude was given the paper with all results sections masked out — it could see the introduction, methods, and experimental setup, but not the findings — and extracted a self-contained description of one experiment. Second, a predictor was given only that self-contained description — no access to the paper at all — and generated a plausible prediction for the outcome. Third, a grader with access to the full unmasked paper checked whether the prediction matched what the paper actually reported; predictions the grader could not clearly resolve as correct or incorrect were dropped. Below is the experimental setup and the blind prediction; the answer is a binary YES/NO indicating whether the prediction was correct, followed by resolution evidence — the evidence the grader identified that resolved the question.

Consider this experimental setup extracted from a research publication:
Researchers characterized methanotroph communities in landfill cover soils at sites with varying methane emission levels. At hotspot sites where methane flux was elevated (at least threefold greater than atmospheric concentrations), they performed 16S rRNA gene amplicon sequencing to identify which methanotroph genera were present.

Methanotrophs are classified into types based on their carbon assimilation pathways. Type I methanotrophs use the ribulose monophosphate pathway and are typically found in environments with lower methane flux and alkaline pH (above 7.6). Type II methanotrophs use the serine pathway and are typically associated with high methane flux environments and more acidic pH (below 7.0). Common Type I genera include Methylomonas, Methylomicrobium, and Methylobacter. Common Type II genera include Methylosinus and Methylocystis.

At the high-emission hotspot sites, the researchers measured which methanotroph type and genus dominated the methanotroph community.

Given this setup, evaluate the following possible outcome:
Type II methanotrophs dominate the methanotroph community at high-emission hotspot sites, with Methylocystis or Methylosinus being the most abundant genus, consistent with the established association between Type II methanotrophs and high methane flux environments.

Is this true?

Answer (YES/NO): NO